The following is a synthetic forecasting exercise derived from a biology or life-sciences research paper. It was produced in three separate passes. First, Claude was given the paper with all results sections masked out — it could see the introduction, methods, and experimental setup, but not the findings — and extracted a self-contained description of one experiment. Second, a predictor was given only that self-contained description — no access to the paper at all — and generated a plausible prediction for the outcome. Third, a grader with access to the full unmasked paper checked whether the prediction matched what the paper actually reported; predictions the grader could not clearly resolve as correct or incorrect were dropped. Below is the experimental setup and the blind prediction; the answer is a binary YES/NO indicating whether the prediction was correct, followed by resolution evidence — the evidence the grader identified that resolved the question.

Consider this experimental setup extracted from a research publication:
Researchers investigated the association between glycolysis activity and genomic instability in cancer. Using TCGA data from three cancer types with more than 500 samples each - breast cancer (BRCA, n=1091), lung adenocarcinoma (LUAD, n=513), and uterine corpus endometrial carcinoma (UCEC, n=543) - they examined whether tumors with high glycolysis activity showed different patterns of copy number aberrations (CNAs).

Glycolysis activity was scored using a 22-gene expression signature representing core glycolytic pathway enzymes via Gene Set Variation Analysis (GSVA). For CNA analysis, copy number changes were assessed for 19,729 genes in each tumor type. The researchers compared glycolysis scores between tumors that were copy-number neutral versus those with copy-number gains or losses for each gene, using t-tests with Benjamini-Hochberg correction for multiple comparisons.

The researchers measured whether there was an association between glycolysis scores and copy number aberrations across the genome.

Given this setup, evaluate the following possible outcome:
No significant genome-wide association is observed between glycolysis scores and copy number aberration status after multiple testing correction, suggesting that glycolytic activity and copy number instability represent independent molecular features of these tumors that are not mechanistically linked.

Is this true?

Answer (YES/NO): NO